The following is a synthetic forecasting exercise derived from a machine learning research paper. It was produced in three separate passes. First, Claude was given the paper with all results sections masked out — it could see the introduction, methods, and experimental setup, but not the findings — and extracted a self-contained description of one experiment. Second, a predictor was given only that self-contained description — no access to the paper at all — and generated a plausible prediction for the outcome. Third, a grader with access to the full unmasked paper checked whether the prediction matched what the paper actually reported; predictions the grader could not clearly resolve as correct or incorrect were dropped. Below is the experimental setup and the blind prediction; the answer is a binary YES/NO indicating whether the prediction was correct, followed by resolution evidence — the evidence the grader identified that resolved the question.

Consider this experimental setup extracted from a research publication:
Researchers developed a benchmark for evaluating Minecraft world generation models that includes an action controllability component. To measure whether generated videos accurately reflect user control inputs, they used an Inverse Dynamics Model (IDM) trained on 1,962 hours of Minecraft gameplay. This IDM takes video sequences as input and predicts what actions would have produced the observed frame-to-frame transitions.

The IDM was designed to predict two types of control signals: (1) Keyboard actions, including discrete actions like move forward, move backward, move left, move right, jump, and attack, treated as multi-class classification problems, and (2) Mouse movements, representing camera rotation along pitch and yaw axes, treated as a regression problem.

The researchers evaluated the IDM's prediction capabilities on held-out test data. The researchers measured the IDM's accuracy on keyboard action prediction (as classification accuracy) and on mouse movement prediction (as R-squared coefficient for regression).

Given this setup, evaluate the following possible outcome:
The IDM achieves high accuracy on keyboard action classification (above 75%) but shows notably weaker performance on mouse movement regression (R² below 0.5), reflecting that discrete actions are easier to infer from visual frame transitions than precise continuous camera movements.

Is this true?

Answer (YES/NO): NO